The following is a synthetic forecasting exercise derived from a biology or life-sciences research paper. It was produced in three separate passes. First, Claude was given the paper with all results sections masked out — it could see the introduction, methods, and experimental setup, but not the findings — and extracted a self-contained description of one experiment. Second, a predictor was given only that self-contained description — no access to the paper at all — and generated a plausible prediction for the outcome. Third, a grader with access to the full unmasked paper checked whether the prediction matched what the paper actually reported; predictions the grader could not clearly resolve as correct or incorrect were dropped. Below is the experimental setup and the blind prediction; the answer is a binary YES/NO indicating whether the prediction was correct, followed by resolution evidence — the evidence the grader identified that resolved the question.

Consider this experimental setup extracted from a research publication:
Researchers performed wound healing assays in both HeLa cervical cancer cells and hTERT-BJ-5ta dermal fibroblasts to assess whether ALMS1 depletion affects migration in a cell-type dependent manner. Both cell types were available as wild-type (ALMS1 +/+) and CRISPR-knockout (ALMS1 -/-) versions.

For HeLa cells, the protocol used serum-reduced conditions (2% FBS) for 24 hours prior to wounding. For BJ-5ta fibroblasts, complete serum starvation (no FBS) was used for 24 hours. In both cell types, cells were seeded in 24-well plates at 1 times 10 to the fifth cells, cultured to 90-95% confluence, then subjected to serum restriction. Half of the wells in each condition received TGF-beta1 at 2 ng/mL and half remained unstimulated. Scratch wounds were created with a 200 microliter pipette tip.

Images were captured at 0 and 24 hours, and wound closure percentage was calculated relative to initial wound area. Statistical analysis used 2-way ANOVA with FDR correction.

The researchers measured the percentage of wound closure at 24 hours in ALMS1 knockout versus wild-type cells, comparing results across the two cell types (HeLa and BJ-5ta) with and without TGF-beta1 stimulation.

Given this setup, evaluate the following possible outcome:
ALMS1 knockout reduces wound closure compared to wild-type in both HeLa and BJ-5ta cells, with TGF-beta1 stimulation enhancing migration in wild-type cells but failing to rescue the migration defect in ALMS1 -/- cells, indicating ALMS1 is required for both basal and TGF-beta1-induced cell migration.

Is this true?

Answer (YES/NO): YES